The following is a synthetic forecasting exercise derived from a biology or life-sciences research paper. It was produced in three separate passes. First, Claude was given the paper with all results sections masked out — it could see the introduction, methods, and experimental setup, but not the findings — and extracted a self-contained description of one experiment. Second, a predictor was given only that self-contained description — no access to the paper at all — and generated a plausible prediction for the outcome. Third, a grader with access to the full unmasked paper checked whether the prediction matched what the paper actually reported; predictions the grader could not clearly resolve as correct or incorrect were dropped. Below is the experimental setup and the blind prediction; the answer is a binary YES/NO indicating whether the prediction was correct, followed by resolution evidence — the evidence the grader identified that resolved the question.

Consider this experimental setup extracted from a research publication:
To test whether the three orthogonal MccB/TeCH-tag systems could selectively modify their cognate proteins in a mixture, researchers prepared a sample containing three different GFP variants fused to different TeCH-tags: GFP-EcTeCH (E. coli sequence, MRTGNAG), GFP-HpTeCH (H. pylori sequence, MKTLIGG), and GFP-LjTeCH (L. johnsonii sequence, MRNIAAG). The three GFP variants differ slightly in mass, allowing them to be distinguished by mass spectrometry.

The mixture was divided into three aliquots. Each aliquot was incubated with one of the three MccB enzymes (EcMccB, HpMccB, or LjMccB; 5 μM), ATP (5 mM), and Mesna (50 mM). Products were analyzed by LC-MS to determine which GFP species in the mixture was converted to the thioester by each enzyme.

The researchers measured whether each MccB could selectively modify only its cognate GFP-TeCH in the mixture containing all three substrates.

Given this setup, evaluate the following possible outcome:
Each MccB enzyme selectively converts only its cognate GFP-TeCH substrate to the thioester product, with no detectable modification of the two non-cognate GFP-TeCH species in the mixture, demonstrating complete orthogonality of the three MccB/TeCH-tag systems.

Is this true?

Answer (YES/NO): YES